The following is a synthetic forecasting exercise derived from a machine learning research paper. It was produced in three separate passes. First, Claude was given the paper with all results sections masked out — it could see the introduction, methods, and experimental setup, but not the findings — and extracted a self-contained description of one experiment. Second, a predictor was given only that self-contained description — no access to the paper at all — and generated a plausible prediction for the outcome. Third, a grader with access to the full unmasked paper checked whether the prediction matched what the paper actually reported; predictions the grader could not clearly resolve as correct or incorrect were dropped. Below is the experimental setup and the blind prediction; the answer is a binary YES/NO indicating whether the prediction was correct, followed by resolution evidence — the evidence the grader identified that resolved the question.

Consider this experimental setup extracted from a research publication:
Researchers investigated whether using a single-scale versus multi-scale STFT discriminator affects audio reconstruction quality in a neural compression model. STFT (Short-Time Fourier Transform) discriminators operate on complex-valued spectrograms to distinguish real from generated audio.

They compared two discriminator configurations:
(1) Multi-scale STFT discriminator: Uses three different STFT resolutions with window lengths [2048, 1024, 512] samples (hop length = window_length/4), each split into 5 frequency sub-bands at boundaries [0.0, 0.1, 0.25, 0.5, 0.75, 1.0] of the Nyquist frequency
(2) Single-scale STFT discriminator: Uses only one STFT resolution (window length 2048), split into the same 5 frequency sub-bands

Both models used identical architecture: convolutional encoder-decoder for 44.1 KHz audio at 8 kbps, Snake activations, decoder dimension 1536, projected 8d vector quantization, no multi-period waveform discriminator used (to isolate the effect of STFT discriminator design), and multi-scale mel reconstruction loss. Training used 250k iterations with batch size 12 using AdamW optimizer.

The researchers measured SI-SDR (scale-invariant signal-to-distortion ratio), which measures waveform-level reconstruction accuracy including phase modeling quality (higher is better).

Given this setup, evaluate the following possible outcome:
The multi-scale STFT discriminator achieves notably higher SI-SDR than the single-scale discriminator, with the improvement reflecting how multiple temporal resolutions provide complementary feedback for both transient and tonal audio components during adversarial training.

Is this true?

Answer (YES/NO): NO